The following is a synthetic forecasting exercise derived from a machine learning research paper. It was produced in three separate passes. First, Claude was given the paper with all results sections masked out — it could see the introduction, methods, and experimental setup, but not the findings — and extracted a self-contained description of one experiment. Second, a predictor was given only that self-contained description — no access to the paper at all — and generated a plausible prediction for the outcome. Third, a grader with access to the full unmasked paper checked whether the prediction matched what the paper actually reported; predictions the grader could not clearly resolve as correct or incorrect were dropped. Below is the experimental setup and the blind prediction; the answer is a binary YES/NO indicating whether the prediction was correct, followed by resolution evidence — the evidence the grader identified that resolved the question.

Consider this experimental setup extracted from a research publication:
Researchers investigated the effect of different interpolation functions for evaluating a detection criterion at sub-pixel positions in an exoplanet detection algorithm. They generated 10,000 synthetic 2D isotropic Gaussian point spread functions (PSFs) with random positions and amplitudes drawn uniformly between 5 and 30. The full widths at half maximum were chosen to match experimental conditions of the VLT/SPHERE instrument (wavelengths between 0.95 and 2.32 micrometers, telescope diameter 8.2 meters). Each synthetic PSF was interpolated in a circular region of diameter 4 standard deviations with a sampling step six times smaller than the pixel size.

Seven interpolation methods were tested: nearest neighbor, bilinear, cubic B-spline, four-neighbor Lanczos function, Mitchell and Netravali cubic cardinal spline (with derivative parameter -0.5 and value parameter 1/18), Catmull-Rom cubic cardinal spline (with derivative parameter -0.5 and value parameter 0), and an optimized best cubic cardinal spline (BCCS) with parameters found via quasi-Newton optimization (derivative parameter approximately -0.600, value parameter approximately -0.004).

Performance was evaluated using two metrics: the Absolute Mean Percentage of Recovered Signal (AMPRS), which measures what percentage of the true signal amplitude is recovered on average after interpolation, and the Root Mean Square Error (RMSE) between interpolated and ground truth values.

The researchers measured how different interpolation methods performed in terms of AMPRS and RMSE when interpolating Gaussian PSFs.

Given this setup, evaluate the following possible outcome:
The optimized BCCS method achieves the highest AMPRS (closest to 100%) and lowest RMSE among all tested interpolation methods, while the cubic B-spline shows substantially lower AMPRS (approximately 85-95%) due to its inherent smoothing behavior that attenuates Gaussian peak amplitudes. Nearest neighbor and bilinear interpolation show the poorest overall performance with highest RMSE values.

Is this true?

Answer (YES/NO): NO